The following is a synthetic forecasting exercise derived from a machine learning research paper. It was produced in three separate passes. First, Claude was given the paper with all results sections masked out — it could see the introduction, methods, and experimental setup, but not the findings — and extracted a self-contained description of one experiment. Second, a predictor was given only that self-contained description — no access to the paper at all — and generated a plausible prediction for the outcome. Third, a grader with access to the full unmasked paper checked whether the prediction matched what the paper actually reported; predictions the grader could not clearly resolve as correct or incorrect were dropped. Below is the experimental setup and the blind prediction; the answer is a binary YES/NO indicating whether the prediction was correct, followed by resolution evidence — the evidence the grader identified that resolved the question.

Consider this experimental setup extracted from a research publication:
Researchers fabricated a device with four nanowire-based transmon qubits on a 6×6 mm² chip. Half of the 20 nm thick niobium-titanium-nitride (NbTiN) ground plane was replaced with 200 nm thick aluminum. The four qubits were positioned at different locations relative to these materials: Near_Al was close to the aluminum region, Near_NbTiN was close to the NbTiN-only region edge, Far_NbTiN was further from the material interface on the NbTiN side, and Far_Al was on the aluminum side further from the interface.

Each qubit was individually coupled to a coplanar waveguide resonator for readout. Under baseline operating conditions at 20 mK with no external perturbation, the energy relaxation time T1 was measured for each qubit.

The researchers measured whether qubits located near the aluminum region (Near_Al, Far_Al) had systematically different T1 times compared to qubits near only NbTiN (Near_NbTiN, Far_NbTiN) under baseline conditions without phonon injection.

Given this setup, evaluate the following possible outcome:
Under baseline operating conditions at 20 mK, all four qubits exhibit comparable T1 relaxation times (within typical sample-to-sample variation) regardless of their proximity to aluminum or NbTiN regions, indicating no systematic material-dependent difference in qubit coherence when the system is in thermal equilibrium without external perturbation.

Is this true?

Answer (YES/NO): YES